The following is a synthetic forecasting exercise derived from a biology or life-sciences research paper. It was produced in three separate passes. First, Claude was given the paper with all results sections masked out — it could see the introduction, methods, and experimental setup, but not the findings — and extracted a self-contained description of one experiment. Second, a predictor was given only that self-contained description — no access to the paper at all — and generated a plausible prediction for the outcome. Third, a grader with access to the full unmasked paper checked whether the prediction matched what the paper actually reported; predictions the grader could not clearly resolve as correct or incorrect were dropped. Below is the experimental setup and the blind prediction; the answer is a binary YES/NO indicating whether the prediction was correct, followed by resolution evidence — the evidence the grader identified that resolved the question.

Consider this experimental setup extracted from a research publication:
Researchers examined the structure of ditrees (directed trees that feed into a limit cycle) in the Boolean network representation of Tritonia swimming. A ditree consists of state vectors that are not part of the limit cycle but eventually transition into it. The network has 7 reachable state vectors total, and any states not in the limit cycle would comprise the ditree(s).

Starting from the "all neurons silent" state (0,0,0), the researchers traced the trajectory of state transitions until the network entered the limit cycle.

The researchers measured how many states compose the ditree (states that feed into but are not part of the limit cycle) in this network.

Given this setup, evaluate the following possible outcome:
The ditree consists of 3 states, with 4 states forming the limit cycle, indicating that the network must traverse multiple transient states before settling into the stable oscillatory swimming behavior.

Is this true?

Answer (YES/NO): NO